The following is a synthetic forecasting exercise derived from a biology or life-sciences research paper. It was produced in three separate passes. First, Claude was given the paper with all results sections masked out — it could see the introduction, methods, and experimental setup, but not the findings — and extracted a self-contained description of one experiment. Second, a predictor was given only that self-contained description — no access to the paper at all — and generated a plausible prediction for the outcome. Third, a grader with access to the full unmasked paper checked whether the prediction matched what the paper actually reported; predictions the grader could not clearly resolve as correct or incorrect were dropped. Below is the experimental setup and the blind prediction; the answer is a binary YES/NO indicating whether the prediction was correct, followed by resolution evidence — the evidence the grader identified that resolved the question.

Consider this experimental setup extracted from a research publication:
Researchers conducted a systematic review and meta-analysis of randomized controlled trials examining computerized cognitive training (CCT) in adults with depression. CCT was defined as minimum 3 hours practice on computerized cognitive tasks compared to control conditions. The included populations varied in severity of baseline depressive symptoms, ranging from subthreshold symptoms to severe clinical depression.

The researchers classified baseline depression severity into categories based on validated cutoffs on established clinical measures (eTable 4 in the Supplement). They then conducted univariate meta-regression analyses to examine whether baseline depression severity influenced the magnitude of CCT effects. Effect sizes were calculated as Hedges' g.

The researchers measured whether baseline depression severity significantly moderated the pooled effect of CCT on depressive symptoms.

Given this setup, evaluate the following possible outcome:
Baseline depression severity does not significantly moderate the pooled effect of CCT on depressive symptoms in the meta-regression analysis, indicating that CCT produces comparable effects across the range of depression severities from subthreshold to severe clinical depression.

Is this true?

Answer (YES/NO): YES